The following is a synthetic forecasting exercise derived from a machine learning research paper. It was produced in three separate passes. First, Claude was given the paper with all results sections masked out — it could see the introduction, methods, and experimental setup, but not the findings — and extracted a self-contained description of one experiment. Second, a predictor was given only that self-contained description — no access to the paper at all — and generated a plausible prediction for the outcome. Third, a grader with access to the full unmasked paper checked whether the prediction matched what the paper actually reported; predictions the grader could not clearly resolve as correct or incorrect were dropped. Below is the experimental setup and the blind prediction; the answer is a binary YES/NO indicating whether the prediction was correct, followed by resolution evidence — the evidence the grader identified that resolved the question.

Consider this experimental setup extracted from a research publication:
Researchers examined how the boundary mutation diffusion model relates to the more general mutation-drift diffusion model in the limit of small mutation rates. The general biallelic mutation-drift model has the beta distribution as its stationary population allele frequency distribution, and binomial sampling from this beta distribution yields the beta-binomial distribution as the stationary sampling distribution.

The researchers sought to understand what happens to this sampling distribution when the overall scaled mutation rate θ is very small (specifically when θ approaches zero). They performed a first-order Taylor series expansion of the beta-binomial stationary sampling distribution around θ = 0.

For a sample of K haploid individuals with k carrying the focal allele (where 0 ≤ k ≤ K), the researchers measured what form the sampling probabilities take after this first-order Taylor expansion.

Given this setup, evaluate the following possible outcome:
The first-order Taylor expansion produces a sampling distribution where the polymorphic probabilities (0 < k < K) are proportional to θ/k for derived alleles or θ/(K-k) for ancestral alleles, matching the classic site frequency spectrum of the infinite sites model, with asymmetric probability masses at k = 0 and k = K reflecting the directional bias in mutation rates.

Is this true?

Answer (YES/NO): NO